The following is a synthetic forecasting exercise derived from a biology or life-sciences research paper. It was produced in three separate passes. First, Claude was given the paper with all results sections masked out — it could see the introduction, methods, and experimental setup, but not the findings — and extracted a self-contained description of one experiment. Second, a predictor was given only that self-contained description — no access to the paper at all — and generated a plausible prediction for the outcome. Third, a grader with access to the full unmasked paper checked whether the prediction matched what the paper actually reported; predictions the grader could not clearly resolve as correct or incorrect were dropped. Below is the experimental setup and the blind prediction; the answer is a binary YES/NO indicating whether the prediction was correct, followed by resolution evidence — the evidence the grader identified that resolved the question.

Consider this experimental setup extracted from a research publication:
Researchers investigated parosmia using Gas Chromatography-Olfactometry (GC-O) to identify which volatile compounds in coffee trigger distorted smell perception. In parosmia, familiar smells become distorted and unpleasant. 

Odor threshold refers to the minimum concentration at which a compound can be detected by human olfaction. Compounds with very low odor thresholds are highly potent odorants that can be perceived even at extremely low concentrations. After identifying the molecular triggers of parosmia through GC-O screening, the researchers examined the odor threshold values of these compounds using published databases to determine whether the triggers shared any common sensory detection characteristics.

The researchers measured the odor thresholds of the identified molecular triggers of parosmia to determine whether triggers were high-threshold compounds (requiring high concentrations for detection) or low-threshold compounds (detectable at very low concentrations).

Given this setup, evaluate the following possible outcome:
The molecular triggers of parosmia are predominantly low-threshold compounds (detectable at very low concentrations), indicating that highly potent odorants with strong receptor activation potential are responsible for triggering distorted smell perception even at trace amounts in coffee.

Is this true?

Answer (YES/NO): YES